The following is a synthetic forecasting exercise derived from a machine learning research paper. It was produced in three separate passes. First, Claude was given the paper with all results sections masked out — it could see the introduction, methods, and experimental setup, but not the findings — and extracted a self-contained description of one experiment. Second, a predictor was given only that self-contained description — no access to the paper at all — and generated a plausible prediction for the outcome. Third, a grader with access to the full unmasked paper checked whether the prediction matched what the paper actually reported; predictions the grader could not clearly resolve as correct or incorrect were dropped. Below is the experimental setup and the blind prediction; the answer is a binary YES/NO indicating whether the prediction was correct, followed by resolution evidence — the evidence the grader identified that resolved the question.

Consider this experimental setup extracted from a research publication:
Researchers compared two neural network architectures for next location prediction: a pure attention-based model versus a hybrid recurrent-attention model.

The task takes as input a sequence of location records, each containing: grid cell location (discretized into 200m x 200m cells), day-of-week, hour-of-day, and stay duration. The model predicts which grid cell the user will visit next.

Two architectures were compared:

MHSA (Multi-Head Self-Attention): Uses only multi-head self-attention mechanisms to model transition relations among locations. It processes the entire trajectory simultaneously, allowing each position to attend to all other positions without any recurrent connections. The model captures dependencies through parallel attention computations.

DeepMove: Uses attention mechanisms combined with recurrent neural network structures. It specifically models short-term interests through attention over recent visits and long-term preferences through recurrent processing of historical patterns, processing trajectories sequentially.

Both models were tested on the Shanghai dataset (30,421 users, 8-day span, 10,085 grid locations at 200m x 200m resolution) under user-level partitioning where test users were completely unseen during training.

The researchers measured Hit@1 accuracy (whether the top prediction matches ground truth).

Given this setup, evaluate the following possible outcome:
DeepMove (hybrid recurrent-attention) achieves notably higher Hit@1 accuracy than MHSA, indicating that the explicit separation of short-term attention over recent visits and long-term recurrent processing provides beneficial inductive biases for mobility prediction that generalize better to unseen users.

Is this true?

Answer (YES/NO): YES